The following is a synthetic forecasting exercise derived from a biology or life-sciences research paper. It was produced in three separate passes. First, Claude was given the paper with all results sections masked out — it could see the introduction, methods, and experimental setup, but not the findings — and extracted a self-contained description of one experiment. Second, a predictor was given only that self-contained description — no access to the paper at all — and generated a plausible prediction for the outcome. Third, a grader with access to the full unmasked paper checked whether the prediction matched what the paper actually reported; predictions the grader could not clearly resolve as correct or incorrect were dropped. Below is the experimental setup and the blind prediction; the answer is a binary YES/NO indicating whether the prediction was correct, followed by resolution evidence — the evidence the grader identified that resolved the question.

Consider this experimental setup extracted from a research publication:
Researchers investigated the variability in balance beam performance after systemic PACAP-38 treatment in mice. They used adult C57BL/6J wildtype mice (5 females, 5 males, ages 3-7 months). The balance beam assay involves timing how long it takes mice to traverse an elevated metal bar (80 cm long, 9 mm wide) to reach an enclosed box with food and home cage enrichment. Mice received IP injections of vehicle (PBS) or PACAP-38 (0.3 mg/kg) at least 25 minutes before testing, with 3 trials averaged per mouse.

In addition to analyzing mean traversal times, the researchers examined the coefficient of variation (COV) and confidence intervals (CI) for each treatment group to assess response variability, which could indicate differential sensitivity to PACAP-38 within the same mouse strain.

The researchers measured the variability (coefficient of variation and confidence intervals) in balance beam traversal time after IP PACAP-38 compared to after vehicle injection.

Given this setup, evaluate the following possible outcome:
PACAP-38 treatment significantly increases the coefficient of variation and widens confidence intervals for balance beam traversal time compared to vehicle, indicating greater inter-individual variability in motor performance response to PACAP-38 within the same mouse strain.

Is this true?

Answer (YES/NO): YES